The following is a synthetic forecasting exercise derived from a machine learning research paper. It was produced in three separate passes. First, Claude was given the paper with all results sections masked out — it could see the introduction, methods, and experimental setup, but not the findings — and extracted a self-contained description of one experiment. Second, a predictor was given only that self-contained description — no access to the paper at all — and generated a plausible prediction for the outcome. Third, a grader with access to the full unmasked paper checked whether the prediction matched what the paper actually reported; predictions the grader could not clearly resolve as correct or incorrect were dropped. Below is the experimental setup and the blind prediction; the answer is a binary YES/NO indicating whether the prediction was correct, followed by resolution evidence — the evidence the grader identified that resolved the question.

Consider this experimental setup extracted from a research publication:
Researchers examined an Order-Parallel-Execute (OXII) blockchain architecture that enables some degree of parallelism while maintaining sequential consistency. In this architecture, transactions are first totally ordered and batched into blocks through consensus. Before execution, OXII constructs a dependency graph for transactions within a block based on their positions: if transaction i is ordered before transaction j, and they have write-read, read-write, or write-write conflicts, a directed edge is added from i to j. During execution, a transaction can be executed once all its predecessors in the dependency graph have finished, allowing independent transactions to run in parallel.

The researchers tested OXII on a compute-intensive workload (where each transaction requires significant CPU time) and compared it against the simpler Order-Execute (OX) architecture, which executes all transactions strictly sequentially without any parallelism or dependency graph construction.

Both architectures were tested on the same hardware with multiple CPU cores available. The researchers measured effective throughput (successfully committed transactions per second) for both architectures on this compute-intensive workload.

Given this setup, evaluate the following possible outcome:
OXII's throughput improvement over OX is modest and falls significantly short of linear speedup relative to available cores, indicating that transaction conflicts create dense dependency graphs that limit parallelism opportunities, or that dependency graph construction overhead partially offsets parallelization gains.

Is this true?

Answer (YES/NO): NO